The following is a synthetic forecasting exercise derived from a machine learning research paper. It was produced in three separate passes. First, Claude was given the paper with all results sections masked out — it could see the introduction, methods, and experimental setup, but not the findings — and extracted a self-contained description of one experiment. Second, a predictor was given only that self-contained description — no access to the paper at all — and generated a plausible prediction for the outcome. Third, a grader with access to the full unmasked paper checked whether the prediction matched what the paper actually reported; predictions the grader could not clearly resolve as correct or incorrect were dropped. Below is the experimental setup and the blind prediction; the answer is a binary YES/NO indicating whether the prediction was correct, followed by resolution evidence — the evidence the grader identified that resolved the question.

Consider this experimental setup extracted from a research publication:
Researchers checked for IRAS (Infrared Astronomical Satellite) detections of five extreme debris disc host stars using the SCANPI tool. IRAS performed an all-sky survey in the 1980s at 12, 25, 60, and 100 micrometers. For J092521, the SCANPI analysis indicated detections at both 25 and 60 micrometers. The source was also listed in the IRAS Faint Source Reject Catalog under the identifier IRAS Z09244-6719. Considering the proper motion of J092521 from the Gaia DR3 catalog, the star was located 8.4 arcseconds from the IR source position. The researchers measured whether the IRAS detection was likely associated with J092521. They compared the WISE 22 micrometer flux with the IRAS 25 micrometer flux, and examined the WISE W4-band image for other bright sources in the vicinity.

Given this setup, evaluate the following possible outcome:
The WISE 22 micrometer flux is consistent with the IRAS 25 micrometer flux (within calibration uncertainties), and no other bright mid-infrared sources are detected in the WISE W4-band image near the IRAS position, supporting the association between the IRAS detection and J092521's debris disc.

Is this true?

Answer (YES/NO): YES